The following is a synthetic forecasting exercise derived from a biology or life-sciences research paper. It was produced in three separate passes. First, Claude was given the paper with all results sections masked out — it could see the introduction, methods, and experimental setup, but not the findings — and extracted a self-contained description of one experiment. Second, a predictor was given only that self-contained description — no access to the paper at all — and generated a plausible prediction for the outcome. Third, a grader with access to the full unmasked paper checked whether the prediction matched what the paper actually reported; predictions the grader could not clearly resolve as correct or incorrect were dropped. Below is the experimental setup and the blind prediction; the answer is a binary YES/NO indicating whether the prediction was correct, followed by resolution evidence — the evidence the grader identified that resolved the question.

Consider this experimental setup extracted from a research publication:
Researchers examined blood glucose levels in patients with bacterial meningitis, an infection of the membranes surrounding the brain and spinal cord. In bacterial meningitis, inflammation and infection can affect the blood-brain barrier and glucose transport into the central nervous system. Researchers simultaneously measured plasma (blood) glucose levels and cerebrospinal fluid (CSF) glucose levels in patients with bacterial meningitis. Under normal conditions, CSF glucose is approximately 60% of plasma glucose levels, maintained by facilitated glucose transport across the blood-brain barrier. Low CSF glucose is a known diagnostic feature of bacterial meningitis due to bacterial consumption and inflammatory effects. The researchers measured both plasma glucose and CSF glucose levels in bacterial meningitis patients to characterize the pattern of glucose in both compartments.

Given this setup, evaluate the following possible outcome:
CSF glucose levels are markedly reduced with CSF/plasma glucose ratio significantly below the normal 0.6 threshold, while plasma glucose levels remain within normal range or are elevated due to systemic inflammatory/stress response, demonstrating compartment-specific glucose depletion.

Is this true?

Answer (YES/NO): YES